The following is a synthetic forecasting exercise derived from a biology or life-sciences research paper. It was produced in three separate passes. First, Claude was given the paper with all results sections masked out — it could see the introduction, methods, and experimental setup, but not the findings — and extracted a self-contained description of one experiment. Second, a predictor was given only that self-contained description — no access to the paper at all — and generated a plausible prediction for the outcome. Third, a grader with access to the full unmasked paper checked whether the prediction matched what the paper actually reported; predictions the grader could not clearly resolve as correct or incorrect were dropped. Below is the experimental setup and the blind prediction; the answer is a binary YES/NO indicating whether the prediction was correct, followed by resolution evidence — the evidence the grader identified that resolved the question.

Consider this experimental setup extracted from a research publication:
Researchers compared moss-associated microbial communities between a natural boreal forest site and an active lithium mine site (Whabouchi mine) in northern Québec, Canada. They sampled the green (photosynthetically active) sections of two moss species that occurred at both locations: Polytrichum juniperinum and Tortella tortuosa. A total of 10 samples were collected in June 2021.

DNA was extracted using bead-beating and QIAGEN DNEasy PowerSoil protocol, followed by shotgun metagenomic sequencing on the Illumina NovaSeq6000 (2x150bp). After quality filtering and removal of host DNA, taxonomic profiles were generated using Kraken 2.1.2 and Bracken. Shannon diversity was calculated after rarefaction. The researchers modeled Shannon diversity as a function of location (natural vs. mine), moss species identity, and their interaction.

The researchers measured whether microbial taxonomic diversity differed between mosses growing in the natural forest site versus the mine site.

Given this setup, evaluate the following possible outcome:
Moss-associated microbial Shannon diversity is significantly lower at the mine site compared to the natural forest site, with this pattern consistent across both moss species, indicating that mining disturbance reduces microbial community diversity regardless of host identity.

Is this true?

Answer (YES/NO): YES